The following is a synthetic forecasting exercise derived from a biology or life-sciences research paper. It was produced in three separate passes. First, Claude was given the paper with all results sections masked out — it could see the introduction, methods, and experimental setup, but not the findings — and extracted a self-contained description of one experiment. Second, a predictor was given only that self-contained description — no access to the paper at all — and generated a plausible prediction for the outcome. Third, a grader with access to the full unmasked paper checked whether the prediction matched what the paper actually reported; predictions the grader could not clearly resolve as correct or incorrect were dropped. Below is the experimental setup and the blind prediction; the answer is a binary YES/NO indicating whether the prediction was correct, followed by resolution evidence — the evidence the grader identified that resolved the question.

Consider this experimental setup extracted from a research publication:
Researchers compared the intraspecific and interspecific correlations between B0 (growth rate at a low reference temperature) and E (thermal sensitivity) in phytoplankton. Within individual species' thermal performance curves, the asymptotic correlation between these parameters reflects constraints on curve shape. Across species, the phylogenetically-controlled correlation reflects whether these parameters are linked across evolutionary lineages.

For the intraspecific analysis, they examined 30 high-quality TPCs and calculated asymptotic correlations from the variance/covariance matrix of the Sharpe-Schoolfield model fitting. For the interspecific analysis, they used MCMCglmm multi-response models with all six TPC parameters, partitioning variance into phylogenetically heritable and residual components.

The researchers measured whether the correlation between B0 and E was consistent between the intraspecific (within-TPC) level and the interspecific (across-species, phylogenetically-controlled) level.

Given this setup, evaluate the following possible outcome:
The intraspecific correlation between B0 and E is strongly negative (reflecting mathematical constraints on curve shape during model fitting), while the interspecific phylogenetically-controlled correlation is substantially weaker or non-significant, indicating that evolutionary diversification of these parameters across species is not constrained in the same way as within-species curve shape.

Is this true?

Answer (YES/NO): YES